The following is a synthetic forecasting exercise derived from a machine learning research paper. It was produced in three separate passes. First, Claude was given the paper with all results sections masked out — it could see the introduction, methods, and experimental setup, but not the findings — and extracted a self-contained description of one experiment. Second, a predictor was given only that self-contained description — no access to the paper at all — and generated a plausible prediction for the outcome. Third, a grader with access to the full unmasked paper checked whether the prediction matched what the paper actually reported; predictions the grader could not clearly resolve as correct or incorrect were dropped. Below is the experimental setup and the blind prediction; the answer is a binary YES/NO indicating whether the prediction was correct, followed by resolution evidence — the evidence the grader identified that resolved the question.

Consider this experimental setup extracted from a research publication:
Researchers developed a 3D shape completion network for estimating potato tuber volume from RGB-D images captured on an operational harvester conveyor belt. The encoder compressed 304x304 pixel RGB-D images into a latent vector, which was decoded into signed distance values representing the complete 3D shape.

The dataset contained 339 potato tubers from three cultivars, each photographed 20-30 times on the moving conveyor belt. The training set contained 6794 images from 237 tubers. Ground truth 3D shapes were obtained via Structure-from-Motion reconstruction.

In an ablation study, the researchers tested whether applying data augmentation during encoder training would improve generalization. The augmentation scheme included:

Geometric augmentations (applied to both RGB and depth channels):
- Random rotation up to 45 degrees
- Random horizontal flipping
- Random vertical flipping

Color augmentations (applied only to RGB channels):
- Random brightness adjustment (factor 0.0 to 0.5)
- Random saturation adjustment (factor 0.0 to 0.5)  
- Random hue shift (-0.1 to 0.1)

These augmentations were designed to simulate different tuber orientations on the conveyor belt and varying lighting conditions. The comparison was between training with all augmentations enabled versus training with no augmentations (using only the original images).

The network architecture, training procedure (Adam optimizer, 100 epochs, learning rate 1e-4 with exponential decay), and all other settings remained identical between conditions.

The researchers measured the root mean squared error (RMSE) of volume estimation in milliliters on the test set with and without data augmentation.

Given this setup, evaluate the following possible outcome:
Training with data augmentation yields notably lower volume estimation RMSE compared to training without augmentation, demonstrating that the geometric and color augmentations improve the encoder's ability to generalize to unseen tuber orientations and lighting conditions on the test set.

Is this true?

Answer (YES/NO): YES